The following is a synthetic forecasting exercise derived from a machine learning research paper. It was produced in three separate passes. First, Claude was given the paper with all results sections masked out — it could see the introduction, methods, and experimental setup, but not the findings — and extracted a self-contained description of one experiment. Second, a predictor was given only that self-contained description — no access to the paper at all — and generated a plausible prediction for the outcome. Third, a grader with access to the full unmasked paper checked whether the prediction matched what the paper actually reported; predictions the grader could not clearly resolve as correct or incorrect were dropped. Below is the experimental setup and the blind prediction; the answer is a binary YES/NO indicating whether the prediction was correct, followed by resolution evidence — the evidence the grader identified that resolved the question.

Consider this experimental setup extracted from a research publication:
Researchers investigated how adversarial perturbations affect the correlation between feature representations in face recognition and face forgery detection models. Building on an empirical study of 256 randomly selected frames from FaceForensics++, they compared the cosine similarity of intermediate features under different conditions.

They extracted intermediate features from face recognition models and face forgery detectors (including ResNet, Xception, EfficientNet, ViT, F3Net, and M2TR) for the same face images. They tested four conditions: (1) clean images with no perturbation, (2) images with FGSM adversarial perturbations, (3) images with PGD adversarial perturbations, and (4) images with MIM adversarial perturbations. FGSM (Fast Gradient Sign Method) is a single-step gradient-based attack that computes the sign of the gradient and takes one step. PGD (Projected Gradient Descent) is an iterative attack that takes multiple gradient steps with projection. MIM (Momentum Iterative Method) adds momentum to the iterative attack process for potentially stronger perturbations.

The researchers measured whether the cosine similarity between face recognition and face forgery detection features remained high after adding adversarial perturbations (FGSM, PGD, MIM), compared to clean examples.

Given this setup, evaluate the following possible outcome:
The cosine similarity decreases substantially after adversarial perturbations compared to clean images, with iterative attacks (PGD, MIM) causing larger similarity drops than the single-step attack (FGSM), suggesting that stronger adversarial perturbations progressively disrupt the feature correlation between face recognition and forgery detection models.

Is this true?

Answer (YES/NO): NO